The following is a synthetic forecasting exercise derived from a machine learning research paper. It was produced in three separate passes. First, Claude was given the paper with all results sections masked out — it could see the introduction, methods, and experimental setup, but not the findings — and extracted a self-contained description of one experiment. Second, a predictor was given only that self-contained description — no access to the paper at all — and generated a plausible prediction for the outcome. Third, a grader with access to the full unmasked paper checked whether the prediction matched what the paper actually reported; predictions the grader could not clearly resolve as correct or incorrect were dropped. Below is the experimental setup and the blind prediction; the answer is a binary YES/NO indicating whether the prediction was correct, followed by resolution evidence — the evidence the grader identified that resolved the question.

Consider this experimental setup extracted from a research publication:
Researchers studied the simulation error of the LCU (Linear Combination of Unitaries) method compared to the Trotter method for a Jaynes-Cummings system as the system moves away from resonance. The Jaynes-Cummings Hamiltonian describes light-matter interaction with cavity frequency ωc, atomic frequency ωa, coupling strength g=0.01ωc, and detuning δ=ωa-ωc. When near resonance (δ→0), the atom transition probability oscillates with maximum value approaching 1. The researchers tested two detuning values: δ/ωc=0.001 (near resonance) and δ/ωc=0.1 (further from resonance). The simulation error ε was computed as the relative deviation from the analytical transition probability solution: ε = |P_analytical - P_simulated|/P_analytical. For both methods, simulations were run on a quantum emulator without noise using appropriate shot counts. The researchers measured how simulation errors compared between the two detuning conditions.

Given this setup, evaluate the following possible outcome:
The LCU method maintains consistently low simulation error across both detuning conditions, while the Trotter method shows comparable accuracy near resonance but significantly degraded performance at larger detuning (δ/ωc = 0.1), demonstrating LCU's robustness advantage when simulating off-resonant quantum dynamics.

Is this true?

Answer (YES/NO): NO